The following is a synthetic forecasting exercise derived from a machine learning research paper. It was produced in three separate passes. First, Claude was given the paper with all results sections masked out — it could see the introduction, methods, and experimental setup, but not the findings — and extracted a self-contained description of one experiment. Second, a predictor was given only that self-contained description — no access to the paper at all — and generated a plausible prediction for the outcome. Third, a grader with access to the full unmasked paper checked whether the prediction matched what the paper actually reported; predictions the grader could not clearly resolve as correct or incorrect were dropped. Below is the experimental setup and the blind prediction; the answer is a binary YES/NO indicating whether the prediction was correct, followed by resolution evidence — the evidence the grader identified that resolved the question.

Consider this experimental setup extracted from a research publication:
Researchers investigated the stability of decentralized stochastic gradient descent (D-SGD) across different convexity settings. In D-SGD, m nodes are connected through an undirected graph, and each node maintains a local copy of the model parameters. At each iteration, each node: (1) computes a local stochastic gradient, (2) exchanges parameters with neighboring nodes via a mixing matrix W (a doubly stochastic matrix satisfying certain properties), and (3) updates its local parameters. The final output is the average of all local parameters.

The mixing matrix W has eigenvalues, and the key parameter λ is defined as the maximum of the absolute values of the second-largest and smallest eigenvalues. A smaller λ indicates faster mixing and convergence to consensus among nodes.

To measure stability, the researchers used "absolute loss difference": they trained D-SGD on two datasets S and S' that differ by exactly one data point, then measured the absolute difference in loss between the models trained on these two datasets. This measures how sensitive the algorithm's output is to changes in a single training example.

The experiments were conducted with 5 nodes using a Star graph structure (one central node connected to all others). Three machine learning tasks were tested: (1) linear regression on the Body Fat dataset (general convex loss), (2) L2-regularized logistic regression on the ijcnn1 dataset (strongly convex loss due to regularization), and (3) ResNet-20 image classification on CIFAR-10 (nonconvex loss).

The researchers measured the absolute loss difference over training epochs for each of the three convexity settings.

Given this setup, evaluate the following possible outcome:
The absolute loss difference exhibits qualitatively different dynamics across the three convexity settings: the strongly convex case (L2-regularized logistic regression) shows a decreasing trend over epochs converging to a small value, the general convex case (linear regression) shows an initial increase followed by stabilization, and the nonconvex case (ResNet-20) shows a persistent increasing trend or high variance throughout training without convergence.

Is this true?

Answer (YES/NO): NO